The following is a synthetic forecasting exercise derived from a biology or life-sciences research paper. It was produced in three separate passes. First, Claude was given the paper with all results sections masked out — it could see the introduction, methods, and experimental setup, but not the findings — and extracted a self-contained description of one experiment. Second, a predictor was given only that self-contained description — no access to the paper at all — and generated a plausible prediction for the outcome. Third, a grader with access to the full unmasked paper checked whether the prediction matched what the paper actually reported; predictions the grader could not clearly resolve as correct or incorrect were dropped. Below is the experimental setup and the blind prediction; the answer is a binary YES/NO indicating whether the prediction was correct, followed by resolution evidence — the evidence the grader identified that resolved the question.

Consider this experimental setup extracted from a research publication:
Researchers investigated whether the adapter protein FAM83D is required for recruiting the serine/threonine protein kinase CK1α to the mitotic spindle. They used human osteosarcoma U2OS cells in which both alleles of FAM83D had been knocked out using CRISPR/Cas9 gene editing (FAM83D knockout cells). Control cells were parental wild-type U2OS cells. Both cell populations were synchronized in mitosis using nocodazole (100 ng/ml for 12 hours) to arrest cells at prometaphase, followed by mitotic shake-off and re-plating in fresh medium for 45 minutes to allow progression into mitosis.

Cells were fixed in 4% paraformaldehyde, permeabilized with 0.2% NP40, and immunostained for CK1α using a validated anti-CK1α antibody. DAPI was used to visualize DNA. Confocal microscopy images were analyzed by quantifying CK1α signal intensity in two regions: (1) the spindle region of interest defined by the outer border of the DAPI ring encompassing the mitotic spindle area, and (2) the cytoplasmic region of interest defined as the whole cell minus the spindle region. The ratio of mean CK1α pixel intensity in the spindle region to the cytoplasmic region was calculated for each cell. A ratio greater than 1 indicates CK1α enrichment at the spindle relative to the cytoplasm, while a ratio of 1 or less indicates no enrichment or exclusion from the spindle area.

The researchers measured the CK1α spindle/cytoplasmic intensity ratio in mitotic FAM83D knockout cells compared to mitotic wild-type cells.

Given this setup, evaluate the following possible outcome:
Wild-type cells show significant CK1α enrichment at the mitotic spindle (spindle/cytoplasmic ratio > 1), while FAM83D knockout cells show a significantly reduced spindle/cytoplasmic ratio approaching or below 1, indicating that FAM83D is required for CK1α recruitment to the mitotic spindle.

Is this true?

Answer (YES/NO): YES